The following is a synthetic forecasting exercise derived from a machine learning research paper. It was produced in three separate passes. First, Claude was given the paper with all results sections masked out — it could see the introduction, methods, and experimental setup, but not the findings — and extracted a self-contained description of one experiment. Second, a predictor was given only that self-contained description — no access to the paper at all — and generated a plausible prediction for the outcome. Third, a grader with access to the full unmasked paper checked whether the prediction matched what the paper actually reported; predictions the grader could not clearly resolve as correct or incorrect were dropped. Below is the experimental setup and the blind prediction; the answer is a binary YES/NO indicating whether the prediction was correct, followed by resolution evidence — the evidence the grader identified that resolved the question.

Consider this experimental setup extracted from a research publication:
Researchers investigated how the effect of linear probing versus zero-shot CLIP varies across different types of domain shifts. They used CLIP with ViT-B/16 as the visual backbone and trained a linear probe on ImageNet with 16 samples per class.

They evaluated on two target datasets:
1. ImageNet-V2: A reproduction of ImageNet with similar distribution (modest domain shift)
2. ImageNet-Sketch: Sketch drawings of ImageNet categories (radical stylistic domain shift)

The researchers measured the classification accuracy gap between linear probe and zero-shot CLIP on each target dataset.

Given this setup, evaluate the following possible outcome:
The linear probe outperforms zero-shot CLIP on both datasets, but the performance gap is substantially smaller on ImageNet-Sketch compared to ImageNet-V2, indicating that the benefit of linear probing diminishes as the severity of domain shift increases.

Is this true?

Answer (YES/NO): NO